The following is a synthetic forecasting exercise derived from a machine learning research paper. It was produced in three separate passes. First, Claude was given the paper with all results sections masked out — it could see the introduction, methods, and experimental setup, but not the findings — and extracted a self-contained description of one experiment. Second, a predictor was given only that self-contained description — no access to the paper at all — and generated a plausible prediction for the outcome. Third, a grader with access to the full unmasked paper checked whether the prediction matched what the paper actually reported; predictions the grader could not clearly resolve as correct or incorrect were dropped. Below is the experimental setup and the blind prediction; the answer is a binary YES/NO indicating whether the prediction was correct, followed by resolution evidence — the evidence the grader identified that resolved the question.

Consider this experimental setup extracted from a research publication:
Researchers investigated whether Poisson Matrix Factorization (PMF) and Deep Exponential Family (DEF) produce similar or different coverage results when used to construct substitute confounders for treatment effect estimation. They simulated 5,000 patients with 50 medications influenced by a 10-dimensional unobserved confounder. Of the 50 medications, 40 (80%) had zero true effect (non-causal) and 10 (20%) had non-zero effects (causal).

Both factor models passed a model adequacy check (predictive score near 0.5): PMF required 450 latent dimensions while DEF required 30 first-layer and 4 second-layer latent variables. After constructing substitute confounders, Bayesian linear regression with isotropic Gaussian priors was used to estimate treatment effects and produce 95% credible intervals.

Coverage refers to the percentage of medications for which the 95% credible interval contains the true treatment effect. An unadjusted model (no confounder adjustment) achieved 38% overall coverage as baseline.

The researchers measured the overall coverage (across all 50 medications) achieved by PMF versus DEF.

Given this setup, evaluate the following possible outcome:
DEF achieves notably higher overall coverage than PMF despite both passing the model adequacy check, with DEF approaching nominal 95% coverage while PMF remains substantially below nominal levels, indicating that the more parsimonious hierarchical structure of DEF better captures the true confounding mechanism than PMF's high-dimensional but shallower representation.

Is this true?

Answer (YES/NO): NO